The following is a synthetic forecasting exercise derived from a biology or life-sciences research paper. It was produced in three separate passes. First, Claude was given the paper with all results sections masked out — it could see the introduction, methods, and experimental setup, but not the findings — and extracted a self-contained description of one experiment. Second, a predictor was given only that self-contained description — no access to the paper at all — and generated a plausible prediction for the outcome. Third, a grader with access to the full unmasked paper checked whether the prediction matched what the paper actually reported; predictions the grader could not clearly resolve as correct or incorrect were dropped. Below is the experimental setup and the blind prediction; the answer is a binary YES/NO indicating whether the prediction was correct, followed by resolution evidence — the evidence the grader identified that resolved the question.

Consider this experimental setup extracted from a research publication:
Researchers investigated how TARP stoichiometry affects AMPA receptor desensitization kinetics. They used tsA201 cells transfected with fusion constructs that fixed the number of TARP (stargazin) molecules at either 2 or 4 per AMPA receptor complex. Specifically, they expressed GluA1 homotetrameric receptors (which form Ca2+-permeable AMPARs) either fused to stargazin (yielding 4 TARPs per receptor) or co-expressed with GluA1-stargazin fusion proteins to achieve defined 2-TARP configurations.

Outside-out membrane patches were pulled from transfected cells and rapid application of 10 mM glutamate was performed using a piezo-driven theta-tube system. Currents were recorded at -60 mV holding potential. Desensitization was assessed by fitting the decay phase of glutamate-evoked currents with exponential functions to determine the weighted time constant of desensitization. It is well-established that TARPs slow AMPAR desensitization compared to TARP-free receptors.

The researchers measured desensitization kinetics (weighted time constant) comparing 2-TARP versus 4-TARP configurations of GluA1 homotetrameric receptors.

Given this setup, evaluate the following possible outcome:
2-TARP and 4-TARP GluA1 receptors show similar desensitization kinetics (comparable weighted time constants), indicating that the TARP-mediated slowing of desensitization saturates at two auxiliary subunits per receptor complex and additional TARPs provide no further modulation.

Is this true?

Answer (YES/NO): NO